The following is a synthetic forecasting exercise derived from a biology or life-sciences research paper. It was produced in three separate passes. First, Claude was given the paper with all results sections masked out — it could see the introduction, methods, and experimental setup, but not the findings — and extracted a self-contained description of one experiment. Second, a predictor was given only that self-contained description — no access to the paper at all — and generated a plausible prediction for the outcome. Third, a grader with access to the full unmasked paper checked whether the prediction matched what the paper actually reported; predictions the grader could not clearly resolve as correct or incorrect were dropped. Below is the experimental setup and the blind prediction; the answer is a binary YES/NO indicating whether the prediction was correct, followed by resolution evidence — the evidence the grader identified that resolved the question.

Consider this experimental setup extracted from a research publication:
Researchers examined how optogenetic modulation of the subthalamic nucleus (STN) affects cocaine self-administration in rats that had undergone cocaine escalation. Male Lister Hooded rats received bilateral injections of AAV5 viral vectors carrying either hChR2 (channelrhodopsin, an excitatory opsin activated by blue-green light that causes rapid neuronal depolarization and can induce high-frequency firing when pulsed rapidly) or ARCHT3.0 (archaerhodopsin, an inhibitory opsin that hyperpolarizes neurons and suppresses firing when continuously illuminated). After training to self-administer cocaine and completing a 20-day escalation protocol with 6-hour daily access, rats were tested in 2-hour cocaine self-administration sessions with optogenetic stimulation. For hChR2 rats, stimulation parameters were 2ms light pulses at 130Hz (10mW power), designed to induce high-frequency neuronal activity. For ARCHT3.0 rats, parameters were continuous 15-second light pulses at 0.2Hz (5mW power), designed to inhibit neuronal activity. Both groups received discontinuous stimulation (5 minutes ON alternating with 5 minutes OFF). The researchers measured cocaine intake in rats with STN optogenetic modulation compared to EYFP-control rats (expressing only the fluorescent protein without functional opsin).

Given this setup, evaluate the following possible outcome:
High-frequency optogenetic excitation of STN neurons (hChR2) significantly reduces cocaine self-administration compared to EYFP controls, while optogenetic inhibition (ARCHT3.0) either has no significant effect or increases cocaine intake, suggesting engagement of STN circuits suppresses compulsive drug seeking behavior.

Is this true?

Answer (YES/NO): NO